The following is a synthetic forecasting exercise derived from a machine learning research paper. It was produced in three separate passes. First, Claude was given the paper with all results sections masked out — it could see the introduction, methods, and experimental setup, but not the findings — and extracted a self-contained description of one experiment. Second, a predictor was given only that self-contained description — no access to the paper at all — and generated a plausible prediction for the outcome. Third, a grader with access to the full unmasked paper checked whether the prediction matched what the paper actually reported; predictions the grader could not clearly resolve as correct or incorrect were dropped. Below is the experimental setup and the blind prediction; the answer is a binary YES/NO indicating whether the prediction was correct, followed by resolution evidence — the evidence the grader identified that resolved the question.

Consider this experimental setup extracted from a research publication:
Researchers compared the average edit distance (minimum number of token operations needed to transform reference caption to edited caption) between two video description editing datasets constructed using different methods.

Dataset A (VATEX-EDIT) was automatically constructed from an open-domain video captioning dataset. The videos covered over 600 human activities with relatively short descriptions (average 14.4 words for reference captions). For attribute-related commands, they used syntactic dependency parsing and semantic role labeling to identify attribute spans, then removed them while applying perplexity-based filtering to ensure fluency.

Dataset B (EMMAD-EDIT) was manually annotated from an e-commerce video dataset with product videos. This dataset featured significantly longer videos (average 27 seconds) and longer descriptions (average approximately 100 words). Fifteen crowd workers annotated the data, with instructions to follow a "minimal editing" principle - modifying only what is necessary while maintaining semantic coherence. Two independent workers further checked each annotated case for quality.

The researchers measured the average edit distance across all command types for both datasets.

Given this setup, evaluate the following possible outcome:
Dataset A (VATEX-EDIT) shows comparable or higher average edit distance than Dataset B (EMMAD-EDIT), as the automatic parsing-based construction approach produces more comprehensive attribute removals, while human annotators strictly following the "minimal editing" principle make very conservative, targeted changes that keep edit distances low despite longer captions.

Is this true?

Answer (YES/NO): NO